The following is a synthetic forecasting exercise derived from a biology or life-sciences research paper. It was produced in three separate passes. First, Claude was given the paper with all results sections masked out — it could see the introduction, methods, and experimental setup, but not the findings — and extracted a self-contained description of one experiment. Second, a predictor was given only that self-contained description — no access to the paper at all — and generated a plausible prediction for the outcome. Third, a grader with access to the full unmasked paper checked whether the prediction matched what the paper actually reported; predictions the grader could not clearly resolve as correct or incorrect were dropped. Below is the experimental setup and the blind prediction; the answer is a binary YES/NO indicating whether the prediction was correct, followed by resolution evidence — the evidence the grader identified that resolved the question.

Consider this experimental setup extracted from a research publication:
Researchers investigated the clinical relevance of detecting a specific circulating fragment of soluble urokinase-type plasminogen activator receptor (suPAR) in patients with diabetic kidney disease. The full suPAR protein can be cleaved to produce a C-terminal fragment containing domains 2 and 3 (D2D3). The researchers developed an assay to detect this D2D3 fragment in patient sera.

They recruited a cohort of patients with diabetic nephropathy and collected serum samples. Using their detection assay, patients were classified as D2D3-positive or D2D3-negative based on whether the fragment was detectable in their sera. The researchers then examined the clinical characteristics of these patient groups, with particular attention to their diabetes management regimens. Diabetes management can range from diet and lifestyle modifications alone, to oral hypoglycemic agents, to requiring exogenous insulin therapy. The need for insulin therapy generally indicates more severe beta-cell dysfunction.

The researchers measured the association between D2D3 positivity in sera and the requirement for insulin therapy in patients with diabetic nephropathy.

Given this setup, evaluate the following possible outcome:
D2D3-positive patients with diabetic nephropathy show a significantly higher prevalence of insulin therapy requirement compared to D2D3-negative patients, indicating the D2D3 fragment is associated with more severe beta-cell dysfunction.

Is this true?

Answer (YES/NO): YES